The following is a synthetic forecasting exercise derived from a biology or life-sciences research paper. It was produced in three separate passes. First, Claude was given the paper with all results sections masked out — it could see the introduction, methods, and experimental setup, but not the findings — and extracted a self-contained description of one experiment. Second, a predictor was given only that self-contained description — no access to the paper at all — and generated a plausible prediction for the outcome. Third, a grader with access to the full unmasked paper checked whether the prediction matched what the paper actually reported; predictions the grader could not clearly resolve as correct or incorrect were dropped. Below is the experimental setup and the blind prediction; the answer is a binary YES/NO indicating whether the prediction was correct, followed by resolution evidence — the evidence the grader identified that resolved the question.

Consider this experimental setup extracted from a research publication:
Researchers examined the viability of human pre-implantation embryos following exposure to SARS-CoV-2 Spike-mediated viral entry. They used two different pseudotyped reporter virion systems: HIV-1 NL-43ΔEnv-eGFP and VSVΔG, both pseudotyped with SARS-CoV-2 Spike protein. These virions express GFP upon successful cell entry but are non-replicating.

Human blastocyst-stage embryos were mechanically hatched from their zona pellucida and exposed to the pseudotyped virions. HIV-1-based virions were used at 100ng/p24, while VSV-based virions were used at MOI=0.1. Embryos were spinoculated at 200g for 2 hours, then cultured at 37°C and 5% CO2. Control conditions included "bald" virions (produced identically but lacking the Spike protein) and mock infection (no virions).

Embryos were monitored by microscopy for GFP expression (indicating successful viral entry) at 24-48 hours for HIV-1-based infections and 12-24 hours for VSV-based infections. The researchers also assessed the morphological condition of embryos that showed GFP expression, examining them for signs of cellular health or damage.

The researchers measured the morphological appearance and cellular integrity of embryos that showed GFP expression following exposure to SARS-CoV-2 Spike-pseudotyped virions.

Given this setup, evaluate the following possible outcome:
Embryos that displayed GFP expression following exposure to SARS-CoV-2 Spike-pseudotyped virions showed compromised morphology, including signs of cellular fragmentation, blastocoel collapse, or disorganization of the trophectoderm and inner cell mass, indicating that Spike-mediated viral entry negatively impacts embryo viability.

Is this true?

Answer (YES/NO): YES